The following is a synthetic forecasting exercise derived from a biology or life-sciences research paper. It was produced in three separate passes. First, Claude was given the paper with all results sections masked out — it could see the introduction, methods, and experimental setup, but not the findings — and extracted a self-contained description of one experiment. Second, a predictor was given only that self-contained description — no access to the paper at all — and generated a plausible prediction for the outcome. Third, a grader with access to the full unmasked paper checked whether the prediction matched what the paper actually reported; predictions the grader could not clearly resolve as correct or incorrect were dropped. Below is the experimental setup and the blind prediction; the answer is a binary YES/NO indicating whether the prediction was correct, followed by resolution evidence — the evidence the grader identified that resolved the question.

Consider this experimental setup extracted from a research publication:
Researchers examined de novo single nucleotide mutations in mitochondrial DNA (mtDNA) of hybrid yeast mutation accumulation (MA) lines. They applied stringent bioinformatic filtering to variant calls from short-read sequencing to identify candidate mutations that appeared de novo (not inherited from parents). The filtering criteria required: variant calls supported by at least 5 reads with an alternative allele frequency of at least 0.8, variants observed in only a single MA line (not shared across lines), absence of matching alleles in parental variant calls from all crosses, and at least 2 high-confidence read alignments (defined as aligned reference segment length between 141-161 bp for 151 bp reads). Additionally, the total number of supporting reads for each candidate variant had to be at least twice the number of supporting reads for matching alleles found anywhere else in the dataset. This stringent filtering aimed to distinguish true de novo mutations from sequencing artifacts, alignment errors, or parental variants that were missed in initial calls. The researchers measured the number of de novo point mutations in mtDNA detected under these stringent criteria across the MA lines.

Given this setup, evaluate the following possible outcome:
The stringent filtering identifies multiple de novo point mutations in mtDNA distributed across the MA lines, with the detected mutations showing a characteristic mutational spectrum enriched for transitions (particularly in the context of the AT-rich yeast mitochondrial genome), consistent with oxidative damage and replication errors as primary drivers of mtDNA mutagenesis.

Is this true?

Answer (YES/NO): NO